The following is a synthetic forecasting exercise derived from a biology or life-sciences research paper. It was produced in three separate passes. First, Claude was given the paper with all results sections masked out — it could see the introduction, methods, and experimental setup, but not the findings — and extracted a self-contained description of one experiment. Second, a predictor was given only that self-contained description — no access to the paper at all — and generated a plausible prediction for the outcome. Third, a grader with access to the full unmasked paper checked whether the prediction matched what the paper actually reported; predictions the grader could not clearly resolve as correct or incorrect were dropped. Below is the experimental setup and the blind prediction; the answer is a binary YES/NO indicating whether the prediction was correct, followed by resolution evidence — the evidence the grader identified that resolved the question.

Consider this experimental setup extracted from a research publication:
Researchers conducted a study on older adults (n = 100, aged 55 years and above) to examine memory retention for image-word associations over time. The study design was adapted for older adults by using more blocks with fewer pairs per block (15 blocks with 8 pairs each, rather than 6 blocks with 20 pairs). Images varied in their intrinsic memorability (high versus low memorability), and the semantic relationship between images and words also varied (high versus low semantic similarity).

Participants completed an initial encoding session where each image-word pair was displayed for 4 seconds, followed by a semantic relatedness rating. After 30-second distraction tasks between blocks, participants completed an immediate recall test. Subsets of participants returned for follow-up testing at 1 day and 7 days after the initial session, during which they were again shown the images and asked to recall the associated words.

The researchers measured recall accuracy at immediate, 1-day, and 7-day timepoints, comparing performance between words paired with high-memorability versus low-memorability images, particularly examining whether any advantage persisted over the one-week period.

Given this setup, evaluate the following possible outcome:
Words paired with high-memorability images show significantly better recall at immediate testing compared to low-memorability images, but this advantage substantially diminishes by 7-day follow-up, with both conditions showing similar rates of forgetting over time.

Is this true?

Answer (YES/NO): NO